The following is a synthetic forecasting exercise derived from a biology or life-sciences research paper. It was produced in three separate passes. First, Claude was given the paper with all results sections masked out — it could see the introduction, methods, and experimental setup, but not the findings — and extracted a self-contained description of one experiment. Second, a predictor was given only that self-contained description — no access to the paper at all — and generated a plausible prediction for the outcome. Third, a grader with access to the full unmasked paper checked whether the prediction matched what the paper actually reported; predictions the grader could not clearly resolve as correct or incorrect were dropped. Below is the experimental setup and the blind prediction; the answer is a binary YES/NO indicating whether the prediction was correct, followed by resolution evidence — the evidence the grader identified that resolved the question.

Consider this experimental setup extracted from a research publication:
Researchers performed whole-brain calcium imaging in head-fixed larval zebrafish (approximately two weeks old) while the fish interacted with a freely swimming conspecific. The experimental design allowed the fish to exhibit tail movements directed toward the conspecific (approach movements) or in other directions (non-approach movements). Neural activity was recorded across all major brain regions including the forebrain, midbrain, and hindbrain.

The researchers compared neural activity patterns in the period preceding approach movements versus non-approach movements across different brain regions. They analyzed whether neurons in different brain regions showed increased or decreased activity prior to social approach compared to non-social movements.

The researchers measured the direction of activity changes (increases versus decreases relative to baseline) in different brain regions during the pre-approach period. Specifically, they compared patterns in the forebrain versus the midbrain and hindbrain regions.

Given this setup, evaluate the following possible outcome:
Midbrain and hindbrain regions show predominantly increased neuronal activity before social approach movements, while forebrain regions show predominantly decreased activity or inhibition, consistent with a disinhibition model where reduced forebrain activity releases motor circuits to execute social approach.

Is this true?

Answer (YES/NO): NO